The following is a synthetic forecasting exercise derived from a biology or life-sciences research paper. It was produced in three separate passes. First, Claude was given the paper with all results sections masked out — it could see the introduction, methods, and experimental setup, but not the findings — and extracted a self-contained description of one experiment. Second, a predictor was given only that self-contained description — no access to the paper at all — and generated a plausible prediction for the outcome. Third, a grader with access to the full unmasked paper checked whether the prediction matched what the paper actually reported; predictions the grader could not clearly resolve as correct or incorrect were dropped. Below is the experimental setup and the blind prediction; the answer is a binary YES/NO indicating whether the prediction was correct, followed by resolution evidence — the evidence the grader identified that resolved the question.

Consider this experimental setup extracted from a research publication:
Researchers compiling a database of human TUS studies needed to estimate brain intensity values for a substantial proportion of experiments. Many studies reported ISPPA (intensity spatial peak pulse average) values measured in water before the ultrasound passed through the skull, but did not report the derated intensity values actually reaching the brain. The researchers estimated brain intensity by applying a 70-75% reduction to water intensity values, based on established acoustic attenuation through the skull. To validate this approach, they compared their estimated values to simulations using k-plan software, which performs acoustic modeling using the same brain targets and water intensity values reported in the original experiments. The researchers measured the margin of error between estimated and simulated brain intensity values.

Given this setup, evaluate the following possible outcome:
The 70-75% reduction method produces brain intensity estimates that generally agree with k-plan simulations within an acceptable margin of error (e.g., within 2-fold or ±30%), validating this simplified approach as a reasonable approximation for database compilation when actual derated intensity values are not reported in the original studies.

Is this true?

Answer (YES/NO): YES